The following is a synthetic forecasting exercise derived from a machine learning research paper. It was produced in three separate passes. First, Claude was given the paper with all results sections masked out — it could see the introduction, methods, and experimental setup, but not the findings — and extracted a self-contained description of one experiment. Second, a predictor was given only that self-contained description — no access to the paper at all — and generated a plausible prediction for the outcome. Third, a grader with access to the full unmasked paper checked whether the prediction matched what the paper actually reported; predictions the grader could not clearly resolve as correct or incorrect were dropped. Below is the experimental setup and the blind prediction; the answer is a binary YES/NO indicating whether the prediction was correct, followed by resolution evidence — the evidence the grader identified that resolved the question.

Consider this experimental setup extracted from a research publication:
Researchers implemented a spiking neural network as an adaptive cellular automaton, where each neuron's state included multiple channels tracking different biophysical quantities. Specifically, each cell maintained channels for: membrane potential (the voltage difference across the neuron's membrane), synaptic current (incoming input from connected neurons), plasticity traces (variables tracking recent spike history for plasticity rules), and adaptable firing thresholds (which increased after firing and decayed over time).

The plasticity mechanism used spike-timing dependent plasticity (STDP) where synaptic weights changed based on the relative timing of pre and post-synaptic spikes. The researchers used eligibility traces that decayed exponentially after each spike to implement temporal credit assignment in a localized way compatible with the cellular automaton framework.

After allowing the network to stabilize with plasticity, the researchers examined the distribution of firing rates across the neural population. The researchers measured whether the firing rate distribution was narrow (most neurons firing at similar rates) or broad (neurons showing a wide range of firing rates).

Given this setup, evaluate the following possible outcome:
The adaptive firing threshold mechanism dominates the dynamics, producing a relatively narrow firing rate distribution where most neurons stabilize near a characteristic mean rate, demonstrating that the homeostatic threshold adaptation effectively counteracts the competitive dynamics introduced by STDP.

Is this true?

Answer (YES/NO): NO